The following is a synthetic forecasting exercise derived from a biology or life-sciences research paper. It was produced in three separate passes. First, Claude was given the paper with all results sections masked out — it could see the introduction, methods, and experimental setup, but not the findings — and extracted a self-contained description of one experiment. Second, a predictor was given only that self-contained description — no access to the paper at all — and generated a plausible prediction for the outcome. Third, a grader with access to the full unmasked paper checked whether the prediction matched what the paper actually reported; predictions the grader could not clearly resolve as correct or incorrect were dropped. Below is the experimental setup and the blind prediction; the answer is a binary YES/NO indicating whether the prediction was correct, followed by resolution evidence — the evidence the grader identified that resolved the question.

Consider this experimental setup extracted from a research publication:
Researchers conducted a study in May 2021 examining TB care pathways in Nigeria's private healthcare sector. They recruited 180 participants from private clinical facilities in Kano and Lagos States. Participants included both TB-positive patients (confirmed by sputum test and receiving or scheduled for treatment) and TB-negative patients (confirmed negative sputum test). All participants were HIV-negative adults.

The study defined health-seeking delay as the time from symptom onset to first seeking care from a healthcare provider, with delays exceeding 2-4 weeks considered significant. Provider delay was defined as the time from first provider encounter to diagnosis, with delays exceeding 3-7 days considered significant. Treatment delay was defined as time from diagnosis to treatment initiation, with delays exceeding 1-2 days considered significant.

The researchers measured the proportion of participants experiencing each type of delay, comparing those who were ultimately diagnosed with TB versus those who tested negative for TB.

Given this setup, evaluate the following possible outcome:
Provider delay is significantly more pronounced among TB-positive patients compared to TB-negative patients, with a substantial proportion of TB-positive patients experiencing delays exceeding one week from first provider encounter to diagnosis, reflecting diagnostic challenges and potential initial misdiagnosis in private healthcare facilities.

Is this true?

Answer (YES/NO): NO